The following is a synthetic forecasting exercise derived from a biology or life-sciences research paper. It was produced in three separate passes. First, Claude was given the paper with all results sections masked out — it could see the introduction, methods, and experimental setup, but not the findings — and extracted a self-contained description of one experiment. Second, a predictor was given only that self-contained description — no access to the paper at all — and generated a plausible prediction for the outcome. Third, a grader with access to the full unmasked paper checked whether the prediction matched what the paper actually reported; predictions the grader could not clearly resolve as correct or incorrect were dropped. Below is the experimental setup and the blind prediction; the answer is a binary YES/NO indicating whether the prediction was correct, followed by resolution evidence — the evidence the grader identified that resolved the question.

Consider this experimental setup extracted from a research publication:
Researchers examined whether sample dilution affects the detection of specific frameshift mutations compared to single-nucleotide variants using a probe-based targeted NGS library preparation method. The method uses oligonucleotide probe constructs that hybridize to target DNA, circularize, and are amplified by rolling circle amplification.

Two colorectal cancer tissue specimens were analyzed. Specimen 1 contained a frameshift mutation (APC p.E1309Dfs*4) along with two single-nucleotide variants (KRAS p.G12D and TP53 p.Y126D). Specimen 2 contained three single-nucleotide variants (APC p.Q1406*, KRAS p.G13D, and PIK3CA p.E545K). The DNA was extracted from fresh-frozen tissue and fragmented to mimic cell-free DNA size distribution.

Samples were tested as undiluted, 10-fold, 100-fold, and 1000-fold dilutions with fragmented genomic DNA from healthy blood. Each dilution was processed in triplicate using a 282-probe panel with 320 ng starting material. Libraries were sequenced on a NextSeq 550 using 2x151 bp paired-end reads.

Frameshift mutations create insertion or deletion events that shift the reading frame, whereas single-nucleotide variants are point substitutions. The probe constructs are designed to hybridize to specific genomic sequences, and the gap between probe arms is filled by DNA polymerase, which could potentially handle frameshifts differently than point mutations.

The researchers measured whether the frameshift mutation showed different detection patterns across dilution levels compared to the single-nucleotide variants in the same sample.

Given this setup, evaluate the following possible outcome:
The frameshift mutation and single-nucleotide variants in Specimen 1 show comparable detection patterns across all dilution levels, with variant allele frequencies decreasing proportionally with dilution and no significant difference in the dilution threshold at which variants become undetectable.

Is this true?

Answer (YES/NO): NO